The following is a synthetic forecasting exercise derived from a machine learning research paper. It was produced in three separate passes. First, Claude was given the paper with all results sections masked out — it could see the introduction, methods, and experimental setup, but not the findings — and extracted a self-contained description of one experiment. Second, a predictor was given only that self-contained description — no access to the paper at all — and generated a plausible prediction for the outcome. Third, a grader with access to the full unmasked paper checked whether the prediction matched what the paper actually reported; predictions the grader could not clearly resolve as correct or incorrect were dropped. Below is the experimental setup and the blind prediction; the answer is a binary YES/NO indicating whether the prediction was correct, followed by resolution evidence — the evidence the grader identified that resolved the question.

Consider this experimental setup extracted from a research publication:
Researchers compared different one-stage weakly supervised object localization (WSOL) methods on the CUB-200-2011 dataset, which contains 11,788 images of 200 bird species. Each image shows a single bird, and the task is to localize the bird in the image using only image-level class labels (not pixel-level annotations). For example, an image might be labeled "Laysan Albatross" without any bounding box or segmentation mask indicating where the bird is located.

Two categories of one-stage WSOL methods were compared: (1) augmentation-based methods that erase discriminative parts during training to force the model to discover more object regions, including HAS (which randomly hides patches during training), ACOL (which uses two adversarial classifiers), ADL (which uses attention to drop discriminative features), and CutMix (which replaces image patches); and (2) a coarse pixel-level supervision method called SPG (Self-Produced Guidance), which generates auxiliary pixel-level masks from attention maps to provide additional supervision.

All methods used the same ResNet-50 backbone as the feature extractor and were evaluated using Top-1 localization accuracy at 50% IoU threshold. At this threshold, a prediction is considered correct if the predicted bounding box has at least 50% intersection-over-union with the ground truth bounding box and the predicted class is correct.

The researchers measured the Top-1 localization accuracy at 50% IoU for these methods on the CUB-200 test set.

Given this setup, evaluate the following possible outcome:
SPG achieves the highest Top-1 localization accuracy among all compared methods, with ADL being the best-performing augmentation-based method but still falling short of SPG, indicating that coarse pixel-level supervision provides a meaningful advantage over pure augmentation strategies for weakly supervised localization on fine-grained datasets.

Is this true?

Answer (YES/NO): NO